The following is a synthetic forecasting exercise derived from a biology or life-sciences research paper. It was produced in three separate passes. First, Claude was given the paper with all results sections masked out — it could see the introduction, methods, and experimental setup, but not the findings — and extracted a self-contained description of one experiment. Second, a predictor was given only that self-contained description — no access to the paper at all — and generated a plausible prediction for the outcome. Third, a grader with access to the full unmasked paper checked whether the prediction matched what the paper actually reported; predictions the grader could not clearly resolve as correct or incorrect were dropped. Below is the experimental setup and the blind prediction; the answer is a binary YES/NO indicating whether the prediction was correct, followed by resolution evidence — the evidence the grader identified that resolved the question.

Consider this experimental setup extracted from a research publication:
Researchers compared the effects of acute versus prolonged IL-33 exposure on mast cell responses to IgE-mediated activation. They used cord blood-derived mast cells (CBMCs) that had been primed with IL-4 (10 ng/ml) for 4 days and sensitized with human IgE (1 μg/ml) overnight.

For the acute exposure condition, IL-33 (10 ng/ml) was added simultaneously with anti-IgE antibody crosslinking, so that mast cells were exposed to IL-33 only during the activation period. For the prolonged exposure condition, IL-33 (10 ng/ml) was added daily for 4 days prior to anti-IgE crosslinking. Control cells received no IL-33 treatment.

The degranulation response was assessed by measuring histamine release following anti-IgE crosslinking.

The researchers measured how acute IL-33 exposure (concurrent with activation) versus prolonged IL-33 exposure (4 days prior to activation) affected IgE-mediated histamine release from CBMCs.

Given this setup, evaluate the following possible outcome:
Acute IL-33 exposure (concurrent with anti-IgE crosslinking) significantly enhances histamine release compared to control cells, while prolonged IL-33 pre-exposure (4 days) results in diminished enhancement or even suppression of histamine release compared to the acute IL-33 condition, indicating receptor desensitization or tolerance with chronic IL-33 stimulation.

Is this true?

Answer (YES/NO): YES